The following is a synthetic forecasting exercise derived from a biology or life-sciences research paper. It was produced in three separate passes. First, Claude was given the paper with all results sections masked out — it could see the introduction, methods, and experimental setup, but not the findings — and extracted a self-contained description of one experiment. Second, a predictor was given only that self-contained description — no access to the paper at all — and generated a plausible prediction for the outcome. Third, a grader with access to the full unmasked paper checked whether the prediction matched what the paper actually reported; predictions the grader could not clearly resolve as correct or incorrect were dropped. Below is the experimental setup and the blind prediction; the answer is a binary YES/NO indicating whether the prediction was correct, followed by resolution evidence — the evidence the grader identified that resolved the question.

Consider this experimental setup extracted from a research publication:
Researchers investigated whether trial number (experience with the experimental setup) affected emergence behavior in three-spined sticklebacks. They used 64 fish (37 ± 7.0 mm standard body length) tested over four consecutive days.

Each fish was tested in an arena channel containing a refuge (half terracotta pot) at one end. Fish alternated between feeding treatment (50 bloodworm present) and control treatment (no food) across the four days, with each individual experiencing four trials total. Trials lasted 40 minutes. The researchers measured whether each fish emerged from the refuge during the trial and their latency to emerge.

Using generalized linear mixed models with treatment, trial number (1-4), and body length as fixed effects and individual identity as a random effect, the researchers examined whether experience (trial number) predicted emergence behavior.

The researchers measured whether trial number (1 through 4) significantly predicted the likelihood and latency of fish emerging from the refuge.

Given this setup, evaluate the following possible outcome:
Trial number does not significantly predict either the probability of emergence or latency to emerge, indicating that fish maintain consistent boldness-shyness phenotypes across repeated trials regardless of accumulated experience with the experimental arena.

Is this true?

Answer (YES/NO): NO